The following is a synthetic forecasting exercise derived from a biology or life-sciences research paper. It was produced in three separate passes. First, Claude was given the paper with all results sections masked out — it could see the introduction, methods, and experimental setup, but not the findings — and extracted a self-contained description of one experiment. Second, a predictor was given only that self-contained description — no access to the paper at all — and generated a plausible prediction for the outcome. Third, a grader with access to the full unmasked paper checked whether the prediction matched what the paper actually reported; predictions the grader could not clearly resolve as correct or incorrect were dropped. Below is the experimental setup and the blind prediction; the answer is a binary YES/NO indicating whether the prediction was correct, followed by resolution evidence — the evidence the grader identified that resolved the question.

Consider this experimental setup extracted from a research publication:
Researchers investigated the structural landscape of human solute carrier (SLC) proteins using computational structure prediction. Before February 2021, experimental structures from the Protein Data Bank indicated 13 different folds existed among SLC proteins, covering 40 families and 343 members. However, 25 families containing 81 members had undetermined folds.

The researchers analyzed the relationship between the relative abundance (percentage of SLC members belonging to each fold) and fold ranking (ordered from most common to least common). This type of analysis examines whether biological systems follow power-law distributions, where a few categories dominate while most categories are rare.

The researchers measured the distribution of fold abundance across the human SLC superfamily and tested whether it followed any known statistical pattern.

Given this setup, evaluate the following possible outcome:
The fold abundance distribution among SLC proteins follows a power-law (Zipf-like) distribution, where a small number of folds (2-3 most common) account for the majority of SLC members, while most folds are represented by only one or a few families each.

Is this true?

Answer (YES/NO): YES